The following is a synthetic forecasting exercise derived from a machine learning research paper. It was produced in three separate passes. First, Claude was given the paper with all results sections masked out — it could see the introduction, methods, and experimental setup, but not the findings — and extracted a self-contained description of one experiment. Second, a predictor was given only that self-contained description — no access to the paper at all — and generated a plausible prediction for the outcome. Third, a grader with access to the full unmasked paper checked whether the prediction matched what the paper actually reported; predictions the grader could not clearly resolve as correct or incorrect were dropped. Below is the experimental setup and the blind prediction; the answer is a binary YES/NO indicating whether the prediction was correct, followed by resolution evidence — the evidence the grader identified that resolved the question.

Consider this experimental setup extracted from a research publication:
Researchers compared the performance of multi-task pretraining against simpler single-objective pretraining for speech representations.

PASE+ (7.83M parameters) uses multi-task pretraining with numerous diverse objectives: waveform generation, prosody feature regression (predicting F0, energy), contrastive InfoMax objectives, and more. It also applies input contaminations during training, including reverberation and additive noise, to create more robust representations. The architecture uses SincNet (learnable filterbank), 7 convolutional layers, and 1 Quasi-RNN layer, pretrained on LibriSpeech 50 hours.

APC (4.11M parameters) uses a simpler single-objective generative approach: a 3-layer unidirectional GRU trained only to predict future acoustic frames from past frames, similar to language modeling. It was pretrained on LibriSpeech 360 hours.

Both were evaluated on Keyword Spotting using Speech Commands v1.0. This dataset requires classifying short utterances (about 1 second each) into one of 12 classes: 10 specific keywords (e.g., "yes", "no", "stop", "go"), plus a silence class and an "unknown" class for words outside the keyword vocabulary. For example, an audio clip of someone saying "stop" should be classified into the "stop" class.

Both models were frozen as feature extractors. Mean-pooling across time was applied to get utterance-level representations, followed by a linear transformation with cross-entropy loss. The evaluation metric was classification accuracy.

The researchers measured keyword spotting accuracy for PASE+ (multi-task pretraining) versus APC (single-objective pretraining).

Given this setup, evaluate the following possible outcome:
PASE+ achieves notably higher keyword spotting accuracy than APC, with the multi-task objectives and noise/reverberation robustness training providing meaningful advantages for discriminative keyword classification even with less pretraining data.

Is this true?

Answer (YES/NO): NO